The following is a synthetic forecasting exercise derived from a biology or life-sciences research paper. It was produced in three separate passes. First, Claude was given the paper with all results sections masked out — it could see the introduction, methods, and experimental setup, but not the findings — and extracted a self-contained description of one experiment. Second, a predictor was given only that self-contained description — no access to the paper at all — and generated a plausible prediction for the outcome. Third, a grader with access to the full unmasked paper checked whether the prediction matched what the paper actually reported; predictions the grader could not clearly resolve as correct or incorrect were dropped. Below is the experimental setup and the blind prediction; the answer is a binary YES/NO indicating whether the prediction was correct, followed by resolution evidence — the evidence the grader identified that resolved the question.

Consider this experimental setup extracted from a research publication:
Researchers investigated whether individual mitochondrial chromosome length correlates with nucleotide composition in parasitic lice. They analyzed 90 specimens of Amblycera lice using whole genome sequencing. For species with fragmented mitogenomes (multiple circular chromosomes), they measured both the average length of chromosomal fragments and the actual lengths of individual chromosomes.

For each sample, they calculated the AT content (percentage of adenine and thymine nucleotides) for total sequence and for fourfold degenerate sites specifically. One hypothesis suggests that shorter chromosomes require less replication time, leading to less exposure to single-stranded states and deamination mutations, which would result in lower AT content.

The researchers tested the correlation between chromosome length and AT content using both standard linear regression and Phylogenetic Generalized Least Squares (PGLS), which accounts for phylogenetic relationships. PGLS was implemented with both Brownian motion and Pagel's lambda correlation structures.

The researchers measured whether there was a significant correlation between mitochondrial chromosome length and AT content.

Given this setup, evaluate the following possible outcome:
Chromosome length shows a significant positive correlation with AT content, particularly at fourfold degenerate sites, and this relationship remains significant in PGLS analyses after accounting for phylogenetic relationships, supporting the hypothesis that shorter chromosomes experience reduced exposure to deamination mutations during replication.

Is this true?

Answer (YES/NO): NO